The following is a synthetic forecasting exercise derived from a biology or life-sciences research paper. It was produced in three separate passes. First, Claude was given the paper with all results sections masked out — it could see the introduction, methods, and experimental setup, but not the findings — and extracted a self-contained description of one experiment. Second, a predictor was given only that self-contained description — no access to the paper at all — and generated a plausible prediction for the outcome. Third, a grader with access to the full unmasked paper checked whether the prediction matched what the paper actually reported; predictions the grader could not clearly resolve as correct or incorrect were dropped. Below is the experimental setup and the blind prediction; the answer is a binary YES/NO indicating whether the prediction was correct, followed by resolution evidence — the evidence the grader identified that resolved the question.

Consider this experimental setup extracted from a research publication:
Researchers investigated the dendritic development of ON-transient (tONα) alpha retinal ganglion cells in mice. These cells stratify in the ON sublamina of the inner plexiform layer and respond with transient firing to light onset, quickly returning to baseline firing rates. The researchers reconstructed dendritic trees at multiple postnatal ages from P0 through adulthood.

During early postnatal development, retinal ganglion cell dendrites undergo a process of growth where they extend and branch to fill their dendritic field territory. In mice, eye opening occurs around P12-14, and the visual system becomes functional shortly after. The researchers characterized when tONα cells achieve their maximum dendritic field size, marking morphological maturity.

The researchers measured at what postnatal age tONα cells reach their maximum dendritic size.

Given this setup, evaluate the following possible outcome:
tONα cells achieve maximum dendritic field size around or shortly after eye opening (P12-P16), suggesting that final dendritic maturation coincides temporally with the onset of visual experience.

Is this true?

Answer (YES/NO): NO